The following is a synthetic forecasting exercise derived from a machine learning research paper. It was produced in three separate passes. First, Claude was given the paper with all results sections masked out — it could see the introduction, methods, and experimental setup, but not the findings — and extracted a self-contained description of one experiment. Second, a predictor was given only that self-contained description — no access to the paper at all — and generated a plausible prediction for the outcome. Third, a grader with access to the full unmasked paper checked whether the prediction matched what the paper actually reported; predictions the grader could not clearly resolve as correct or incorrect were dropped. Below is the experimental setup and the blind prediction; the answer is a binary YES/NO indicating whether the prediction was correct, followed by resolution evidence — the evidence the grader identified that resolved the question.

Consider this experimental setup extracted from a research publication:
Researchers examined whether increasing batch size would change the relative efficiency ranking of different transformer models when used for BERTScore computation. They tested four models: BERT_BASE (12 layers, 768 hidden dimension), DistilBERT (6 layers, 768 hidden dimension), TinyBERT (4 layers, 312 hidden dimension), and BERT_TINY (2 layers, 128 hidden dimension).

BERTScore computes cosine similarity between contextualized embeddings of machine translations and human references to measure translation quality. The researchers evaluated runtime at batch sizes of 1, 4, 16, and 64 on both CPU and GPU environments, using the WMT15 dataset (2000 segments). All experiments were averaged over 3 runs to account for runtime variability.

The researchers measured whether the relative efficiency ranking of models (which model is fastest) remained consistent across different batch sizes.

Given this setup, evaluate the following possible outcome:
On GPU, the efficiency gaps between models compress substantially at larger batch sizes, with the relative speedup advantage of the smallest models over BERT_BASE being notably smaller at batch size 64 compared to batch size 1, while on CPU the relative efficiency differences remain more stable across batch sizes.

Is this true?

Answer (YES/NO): YES